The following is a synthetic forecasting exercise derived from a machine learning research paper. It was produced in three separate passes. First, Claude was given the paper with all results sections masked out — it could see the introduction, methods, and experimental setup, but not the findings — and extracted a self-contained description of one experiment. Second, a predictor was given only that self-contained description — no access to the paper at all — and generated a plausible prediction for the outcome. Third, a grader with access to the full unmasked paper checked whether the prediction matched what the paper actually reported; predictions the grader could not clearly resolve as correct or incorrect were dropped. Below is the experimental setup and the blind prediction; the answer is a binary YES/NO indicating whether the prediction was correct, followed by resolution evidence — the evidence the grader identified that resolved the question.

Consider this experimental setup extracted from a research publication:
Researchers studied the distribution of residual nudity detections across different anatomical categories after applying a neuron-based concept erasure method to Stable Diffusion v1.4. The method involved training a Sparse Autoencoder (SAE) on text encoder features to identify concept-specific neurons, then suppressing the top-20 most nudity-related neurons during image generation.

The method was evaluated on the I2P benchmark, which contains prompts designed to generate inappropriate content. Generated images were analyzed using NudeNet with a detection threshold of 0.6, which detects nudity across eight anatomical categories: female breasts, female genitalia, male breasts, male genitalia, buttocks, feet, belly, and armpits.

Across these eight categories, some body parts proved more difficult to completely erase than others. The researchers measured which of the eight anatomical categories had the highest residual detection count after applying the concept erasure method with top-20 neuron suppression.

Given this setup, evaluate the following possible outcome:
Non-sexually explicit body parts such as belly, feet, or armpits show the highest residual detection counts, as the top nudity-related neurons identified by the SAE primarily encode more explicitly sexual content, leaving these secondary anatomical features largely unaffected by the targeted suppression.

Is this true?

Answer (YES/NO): NO